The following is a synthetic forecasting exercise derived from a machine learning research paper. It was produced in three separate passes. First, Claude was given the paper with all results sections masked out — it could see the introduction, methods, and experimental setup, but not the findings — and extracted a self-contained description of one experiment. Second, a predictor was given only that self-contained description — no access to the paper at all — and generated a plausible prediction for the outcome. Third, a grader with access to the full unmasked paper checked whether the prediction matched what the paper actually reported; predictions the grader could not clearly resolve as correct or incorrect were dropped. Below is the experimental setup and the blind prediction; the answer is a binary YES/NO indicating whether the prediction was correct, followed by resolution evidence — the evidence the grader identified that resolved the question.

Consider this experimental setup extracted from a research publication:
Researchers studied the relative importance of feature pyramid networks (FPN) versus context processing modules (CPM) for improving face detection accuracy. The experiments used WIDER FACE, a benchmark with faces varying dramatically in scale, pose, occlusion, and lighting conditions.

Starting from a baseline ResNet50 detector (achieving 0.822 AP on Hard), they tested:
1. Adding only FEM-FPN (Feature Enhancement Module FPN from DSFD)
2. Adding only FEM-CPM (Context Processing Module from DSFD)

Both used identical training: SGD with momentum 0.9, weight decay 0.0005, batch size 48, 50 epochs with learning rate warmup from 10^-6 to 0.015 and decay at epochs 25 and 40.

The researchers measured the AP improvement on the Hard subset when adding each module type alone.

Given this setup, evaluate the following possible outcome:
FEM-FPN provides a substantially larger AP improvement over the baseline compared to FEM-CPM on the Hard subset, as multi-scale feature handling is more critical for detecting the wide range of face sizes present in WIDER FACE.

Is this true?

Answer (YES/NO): YES